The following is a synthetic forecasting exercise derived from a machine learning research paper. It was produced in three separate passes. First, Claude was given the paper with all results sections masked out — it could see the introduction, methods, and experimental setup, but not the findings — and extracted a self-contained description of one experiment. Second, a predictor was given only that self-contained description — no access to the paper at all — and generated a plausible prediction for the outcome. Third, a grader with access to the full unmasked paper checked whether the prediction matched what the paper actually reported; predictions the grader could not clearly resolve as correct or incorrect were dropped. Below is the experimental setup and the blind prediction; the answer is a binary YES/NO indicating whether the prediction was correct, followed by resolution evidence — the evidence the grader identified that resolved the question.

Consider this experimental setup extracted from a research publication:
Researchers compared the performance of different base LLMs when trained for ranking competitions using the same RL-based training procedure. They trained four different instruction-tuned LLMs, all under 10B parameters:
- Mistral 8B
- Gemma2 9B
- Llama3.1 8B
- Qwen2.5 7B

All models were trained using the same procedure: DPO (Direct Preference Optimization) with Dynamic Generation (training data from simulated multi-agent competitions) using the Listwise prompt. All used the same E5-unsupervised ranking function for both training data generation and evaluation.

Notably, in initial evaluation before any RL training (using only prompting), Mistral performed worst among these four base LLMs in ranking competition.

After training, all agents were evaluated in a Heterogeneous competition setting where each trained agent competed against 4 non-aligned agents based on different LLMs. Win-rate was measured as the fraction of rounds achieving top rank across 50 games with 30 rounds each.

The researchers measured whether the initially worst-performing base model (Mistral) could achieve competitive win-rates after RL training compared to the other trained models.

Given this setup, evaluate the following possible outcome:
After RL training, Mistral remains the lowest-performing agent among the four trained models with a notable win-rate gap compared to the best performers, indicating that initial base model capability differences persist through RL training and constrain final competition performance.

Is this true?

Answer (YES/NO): NO